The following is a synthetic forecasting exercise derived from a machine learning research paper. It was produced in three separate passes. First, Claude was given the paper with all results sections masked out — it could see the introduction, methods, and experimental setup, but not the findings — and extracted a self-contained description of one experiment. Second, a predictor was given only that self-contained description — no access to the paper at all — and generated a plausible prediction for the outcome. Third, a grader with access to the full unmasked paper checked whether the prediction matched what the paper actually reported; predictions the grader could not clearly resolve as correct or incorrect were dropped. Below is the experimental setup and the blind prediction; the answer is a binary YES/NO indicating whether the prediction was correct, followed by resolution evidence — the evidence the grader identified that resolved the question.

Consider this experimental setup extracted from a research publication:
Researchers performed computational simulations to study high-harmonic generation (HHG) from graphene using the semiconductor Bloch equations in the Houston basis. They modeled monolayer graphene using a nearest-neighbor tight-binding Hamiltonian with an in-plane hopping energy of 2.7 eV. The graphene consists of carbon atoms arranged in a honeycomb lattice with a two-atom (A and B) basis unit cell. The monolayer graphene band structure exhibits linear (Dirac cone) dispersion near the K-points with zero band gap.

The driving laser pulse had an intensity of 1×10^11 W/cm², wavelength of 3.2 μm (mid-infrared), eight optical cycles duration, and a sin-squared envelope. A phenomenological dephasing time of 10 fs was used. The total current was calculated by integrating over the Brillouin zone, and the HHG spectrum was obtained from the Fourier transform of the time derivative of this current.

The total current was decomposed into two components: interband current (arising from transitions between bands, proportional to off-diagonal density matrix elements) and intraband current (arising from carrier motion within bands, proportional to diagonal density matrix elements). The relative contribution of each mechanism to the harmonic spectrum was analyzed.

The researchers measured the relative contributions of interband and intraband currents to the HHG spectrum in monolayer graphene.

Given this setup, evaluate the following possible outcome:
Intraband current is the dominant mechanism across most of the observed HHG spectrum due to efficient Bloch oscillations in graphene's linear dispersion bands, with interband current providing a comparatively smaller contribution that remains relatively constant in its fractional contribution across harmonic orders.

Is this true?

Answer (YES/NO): NO